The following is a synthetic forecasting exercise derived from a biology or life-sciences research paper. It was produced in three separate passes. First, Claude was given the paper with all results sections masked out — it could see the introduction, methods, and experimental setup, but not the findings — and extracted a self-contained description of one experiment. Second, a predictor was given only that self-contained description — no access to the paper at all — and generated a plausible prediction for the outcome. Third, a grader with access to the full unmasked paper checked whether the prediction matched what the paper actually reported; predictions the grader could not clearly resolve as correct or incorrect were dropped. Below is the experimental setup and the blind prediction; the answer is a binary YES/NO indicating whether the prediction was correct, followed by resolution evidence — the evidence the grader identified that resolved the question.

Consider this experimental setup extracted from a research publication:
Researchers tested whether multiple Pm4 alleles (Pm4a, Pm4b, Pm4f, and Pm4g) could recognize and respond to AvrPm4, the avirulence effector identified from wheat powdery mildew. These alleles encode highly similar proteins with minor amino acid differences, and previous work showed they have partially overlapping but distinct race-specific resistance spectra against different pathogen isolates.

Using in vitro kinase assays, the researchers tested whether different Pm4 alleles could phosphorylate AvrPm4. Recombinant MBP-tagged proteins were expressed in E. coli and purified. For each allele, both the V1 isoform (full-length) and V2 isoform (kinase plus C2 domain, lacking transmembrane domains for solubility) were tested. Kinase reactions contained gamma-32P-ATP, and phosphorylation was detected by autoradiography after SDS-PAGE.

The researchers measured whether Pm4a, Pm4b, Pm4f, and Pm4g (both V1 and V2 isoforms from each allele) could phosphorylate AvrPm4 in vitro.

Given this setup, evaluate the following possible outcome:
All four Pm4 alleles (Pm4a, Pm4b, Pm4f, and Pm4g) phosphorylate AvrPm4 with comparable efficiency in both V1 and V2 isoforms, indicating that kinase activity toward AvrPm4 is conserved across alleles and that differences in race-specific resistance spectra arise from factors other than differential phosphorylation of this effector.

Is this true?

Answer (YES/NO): NO